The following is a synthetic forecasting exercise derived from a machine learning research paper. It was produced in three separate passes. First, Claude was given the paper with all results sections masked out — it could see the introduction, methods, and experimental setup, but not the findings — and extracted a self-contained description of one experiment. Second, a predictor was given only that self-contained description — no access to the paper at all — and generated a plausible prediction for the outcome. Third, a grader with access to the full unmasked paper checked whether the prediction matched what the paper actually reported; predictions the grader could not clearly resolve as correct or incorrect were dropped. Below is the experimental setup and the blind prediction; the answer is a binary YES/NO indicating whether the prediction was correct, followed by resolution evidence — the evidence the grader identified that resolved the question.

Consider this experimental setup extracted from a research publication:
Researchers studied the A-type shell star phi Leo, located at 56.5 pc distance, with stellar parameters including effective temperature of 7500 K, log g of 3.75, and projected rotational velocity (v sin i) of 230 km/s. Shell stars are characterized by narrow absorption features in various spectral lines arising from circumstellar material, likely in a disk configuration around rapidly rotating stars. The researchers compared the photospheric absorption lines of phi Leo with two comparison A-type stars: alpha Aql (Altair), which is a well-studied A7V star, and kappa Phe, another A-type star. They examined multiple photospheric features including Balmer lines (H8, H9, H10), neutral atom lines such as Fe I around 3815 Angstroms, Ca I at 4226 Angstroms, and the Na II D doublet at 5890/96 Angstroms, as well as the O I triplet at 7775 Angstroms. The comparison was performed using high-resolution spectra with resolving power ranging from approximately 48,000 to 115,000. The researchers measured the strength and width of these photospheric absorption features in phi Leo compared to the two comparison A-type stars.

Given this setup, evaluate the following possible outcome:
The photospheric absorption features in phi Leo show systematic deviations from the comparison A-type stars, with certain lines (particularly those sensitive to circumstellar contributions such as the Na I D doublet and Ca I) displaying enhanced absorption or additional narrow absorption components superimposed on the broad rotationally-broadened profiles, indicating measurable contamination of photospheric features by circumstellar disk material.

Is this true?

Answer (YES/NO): NO